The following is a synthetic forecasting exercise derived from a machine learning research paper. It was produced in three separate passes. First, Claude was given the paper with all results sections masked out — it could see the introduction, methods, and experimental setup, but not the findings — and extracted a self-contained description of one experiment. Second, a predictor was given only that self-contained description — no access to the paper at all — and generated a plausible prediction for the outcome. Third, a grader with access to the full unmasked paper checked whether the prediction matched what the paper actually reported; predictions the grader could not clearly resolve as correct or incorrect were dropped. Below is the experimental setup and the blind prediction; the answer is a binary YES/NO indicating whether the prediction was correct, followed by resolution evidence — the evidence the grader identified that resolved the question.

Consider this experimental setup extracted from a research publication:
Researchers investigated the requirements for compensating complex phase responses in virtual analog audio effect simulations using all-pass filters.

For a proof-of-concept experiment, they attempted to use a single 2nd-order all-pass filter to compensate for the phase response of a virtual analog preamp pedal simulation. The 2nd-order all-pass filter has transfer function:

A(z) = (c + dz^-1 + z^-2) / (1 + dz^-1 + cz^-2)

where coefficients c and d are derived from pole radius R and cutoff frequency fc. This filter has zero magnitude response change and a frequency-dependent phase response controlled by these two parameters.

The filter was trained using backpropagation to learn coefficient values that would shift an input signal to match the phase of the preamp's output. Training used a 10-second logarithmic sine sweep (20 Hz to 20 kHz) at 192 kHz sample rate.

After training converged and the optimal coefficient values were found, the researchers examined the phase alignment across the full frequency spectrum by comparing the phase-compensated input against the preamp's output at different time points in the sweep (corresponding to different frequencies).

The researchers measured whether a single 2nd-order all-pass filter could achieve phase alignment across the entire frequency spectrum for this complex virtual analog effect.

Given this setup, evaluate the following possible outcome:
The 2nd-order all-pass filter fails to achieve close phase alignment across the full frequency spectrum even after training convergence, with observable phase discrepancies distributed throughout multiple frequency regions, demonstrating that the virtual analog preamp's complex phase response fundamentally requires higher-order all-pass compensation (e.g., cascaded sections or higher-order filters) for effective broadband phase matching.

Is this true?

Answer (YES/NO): YES